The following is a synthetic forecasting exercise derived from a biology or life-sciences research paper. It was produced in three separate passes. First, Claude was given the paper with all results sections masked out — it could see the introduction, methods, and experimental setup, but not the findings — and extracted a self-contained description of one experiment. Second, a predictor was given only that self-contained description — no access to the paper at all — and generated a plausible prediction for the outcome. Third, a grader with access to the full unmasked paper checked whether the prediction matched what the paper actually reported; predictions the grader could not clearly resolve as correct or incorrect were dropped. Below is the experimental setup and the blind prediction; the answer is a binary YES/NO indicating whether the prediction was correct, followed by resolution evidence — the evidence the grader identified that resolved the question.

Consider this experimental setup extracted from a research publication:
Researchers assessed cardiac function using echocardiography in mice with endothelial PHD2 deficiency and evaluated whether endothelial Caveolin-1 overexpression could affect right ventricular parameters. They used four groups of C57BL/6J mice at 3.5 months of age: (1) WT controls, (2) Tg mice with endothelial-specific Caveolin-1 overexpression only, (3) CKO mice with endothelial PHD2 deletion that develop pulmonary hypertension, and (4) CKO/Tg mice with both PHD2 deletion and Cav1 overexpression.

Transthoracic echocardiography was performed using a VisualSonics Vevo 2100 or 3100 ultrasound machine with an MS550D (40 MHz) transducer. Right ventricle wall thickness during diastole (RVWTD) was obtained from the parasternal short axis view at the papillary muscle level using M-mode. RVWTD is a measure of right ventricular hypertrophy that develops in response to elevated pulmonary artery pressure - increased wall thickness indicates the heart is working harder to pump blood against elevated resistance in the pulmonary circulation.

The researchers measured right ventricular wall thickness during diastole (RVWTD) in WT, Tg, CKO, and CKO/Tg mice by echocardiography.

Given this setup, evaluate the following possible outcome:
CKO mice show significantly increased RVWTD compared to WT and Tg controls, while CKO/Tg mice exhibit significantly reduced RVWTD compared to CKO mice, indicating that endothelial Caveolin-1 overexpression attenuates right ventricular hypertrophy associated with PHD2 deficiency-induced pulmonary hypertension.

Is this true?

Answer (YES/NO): YES